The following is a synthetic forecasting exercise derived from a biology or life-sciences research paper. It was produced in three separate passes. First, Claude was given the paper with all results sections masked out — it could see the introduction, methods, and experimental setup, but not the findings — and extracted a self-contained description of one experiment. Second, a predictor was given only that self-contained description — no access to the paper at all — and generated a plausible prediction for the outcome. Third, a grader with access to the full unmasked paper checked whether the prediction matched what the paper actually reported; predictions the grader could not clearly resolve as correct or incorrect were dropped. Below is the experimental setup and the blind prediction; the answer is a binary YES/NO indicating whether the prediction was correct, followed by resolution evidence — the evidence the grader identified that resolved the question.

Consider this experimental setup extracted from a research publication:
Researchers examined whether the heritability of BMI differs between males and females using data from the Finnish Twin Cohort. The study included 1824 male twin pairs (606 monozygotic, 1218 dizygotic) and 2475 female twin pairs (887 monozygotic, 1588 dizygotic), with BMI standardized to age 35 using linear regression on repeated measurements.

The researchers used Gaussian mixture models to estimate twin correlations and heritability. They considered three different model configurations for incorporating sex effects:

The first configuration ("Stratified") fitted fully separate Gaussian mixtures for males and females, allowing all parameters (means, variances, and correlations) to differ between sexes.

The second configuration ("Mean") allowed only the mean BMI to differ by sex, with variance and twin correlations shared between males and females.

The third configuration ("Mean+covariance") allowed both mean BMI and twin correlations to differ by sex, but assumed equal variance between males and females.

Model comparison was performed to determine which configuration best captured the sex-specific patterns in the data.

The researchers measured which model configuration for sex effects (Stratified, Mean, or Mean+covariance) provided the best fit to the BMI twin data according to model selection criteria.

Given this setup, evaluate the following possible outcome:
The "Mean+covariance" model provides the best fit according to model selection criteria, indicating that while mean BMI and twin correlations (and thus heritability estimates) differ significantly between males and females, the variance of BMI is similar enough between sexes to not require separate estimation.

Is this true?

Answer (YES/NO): NO